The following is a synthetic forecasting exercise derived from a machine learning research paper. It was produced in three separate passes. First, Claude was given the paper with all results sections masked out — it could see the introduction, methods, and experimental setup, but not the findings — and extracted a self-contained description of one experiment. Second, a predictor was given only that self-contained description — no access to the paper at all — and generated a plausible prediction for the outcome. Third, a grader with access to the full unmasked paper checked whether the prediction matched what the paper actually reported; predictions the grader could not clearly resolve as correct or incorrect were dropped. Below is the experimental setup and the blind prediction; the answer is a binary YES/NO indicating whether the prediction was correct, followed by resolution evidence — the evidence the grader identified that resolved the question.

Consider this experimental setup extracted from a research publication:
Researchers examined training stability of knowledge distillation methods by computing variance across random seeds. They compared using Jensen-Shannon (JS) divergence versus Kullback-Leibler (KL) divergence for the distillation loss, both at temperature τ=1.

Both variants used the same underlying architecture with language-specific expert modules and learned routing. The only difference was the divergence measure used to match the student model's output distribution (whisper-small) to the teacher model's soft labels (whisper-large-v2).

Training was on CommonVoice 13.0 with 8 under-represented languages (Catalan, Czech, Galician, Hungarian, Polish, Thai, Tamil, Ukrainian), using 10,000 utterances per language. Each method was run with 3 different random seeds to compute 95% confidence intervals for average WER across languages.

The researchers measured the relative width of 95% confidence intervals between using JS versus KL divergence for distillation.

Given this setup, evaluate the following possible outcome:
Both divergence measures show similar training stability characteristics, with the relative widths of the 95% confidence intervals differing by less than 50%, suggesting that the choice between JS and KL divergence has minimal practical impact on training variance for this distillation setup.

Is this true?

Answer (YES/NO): NO